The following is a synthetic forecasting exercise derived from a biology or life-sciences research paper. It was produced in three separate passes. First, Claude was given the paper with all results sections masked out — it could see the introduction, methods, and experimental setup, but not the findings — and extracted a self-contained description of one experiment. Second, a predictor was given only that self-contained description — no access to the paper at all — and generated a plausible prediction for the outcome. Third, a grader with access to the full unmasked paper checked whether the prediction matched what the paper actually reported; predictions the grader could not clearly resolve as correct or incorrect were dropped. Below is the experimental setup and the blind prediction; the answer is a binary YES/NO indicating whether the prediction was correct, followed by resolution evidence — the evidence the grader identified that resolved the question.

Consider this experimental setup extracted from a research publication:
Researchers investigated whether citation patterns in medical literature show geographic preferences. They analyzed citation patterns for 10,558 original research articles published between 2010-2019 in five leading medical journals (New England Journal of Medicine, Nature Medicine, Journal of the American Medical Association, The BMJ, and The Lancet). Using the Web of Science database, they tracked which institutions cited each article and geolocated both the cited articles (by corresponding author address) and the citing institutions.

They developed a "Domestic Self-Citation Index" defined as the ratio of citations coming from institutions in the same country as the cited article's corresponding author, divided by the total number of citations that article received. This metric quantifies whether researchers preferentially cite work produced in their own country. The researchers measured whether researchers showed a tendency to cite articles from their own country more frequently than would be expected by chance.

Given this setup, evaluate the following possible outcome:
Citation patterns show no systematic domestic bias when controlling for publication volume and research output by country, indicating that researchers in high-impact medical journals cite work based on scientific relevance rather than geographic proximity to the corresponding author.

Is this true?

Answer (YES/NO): NO